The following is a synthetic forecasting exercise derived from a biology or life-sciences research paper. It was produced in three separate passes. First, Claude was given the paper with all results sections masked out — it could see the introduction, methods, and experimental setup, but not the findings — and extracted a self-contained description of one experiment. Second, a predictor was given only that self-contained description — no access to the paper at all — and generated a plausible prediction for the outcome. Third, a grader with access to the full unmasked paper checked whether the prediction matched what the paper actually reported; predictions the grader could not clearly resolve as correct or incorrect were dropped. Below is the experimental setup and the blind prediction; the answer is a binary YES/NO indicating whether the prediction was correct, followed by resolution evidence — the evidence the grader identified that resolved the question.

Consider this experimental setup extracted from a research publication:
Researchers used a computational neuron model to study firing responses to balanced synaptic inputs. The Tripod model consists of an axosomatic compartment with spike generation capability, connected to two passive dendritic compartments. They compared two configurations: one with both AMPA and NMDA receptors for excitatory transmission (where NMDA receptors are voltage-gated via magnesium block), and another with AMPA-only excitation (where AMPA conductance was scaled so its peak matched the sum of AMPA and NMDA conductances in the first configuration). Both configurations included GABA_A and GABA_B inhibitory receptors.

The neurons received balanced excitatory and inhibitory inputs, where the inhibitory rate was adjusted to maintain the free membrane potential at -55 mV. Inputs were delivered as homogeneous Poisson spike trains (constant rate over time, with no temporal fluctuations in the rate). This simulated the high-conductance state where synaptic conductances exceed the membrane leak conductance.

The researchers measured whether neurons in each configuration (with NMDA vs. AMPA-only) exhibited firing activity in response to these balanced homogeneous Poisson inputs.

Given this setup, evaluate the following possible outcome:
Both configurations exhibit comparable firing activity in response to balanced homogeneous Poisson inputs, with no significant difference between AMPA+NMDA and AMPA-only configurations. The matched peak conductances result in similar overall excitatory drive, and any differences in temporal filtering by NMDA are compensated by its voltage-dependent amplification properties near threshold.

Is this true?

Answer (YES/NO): NO